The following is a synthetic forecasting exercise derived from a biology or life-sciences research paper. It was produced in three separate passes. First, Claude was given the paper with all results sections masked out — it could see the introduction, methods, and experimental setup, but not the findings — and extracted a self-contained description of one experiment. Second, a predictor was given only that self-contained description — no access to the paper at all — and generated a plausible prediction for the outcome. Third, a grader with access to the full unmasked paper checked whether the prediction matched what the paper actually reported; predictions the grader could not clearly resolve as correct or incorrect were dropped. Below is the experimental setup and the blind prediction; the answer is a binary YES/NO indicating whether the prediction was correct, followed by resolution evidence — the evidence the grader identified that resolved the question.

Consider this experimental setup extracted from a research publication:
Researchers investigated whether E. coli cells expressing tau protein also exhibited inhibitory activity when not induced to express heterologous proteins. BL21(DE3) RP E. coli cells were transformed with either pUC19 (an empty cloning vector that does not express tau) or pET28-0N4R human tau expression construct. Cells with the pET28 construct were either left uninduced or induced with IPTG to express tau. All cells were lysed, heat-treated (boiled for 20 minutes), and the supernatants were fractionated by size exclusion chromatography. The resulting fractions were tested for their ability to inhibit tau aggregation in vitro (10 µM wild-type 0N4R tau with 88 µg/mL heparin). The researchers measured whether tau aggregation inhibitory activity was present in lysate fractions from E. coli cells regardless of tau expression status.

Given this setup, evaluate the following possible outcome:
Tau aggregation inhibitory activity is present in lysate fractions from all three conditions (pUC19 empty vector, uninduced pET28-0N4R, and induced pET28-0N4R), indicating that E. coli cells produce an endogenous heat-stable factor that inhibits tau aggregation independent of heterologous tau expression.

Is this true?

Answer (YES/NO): YES